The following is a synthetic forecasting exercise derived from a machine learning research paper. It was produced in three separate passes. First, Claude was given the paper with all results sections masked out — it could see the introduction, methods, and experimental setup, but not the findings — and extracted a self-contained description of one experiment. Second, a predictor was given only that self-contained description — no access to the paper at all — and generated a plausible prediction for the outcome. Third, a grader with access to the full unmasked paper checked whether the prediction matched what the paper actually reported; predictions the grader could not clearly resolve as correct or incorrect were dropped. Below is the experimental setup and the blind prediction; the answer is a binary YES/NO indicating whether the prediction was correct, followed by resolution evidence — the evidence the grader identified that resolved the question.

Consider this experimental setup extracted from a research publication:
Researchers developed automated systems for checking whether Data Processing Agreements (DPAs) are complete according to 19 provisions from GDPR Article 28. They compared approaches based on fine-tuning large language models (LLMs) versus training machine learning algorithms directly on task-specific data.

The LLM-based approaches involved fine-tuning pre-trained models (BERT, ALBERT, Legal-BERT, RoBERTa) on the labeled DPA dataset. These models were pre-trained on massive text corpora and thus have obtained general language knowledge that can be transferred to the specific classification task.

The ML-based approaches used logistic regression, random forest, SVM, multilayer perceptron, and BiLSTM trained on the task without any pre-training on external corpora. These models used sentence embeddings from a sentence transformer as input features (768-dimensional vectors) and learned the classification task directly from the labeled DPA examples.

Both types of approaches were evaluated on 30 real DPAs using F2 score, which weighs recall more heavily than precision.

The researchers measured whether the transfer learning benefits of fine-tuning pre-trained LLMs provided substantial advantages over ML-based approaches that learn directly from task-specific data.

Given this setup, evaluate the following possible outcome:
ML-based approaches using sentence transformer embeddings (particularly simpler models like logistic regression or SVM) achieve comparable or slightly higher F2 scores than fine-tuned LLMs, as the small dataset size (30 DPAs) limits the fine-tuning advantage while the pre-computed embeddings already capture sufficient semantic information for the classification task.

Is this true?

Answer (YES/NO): NO